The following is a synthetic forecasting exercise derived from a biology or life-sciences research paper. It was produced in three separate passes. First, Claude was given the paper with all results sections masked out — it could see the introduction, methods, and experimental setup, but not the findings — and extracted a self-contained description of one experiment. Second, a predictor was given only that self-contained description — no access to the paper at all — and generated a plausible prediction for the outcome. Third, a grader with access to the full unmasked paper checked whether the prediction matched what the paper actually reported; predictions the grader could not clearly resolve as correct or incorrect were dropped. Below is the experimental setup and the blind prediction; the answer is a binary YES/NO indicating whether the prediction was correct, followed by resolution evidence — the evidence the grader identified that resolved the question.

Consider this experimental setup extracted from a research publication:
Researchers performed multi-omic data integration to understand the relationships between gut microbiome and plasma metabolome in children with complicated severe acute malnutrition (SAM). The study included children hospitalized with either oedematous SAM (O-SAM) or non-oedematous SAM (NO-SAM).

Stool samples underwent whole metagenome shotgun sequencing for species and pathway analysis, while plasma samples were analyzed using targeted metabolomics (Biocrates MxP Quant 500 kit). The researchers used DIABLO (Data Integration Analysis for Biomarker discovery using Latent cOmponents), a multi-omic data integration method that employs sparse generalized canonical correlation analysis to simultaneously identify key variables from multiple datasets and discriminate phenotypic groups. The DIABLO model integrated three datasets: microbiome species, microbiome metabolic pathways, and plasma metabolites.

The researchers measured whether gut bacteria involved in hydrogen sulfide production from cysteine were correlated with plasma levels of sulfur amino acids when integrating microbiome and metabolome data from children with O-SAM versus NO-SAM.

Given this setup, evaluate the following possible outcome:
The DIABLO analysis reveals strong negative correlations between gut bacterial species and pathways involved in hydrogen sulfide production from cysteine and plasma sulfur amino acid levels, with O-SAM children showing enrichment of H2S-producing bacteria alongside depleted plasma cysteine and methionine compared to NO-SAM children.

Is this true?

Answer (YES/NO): NO